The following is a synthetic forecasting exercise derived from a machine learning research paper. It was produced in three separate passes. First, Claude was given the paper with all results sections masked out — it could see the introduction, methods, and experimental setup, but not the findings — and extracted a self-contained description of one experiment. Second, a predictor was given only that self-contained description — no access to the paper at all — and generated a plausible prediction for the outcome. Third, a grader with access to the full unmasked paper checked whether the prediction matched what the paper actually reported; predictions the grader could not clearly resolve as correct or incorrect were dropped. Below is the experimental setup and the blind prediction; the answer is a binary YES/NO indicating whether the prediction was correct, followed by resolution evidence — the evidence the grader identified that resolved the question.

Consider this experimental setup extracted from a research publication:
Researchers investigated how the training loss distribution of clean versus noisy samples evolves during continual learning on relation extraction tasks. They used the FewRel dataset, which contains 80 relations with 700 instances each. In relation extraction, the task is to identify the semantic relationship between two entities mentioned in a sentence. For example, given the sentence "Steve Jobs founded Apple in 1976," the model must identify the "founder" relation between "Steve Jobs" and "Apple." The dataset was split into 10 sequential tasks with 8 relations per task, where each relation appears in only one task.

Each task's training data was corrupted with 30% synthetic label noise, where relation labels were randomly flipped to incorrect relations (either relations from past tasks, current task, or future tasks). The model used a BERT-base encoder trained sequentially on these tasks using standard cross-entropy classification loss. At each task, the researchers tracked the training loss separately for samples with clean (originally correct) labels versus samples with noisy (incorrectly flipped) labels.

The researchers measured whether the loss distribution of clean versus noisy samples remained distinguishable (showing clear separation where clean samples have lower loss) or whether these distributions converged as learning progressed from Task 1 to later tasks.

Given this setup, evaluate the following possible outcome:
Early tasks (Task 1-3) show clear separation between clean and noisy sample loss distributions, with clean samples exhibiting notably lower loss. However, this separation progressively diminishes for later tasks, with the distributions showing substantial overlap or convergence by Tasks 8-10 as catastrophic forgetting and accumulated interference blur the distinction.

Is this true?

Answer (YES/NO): YES